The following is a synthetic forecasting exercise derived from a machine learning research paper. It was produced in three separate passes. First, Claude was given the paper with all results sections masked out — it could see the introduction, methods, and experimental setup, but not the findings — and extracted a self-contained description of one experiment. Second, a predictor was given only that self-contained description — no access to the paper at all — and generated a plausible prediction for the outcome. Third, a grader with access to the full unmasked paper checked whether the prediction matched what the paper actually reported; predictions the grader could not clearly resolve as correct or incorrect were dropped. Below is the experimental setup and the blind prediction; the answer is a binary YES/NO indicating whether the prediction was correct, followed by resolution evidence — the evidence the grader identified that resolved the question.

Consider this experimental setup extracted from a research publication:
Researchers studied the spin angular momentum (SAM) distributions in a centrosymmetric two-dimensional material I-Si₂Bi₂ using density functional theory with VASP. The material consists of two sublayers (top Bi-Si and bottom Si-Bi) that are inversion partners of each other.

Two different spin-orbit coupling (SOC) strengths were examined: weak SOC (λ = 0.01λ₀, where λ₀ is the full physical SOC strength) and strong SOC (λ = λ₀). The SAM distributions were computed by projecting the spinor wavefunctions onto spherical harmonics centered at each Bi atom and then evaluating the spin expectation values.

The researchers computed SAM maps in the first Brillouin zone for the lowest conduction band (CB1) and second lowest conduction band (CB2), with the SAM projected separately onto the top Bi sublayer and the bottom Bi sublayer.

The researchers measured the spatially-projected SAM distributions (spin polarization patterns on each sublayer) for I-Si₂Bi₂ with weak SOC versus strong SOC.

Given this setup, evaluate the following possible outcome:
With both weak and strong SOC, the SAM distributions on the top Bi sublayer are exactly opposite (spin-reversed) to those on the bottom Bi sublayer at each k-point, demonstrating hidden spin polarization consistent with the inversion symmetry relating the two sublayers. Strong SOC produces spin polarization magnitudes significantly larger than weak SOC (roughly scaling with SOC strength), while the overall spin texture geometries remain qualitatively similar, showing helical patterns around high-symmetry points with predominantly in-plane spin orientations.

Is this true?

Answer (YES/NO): NO